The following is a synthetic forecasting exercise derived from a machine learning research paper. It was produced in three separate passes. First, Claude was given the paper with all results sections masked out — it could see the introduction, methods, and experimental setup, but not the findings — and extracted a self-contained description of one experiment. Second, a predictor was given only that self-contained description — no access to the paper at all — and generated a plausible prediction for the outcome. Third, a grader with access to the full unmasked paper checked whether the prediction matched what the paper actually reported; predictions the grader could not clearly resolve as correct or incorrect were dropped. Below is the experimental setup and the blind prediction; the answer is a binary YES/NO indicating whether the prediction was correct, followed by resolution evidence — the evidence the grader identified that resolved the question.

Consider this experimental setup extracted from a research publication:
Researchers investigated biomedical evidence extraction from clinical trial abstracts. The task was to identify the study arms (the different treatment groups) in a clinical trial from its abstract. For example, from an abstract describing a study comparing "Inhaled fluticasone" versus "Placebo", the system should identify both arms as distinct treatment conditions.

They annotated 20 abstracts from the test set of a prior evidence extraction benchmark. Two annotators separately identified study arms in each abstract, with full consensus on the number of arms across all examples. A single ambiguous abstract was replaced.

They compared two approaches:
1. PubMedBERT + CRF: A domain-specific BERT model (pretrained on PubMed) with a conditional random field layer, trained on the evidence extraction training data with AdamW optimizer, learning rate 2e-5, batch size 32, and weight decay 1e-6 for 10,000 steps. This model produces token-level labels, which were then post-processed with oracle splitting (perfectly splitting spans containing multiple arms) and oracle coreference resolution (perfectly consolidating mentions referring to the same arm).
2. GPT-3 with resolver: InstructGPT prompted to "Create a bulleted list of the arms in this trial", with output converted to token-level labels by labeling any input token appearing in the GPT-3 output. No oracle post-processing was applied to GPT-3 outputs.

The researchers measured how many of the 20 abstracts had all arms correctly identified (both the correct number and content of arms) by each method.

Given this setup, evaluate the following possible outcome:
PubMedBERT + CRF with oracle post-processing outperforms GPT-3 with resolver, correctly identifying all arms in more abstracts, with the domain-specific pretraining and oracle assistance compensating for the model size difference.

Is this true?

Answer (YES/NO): NO